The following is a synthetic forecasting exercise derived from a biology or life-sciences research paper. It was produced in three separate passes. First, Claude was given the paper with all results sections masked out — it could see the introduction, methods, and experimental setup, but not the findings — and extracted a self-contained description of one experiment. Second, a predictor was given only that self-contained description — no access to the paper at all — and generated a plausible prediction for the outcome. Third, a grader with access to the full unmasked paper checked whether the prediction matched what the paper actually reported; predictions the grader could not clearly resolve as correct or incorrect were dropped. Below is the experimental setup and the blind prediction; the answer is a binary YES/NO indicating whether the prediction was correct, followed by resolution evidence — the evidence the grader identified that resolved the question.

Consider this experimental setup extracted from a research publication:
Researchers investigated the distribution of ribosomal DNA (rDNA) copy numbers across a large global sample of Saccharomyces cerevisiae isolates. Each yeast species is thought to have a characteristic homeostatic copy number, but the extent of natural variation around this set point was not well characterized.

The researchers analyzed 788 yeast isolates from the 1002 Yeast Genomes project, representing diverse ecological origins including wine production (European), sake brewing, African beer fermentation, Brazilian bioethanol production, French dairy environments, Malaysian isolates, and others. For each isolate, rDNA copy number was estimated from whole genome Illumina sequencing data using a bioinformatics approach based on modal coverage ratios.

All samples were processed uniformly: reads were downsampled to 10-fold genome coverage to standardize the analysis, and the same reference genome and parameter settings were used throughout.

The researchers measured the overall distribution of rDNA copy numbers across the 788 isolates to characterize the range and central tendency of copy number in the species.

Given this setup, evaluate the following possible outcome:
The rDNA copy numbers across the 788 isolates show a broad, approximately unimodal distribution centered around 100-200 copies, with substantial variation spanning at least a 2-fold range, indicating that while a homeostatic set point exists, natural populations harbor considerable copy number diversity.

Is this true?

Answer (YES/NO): NO